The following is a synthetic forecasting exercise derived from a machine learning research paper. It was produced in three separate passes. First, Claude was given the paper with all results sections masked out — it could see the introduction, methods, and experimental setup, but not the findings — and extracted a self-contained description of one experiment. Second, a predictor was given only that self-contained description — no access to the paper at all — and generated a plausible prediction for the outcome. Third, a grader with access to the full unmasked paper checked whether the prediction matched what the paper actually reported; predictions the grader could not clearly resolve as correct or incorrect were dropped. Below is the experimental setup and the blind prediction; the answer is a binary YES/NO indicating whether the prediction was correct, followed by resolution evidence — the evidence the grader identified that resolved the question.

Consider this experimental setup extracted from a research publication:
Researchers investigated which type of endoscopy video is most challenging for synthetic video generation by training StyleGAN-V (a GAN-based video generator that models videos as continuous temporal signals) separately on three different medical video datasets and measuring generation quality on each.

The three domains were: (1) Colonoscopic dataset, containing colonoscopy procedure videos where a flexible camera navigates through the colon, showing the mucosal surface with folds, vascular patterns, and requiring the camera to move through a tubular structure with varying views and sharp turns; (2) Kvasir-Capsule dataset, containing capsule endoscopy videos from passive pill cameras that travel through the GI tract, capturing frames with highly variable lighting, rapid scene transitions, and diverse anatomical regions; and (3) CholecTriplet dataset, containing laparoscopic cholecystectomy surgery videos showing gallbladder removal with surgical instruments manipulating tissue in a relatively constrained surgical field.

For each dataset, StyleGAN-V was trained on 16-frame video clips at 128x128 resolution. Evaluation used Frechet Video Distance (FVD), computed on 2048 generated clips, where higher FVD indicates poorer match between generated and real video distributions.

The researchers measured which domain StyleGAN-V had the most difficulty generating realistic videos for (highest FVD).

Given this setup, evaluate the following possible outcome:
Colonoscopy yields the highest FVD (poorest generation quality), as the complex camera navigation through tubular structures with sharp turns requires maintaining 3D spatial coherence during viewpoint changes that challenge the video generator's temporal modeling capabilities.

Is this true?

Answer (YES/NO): YES